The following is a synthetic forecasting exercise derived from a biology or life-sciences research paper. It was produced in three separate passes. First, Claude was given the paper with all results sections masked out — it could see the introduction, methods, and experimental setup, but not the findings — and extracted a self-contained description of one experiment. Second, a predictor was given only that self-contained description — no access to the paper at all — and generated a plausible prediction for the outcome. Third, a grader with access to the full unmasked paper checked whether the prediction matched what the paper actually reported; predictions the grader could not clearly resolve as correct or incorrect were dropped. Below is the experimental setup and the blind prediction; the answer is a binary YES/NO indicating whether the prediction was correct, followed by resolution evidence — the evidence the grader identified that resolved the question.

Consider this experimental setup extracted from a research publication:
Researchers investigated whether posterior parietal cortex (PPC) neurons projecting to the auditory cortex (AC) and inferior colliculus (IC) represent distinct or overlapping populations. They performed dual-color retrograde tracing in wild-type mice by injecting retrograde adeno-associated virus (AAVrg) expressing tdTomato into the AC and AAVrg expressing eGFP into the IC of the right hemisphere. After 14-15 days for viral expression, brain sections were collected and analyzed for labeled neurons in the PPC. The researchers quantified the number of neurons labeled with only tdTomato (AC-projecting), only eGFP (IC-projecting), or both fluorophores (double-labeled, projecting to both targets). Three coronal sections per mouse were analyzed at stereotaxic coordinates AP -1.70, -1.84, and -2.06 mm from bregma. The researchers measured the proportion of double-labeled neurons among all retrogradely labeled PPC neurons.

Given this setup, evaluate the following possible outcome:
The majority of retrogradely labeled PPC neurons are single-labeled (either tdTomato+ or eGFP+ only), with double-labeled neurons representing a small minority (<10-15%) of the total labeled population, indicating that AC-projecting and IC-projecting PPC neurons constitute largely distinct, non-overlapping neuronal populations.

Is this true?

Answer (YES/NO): YES